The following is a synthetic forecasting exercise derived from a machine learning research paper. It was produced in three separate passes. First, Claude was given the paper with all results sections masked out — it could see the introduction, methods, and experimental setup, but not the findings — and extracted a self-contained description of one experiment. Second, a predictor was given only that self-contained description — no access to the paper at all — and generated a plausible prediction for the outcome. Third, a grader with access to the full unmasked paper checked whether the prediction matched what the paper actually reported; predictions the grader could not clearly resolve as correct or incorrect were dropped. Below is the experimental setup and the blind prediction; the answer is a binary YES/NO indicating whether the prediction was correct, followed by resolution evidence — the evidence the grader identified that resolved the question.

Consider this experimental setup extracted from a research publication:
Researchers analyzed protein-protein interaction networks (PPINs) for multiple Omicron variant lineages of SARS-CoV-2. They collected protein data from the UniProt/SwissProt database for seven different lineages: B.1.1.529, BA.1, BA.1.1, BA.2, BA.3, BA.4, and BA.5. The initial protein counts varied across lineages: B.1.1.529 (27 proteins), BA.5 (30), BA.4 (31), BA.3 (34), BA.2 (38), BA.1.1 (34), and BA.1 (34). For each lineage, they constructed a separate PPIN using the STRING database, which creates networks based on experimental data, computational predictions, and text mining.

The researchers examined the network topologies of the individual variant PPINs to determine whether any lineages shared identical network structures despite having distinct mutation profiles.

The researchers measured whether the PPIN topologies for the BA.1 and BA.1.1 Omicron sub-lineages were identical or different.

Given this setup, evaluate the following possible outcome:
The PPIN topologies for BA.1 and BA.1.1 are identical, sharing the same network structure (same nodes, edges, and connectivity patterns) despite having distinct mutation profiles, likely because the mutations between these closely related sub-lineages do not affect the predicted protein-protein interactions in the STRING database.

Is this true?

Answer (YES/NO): YES